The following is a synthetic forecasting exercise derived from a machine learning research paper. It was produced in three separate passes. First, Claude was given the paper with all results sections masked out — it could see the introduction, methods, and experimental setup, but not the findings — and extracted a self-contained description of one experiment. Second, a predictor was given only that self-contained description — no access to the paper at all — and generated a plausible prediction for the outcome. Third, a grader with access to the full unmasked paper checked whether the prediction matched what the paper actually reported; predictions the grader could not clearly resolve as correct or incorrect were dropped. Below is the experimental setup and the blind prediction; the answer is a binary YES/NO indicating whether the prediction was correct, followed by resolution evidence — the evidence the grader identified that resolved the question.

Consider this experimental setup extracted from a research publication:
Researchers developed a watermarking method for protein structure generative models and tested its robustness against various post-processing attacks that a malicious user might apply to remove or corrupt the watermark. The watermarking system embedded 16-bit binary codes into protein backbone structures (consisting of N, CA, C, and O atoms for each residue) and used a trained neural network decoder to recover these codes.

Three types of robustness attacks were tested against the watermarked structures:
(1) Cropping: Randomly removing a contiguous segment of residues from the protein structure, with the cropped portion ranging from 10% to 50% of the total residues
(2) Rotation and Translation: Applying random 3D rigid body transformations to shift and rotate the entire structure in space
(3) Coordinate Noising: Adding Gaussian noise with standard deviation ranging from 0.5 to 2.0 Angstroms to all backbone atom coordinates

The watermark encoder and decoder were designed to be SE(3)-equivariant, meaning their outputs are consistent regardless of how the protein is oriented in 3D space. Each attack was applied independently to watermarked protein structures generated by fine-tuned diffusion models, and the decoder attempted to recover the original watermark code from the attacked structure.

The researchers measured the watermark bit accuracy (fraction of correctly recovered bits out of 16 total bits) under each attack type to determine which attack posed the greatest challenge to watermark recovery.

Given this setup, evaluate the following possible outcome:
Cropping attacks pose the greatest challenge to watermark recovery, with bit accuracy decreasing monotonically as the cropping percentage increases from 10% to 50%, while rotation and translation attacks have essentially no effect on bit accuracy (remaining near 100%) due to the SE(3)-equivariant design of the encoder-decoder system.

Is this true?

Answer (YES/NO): NO